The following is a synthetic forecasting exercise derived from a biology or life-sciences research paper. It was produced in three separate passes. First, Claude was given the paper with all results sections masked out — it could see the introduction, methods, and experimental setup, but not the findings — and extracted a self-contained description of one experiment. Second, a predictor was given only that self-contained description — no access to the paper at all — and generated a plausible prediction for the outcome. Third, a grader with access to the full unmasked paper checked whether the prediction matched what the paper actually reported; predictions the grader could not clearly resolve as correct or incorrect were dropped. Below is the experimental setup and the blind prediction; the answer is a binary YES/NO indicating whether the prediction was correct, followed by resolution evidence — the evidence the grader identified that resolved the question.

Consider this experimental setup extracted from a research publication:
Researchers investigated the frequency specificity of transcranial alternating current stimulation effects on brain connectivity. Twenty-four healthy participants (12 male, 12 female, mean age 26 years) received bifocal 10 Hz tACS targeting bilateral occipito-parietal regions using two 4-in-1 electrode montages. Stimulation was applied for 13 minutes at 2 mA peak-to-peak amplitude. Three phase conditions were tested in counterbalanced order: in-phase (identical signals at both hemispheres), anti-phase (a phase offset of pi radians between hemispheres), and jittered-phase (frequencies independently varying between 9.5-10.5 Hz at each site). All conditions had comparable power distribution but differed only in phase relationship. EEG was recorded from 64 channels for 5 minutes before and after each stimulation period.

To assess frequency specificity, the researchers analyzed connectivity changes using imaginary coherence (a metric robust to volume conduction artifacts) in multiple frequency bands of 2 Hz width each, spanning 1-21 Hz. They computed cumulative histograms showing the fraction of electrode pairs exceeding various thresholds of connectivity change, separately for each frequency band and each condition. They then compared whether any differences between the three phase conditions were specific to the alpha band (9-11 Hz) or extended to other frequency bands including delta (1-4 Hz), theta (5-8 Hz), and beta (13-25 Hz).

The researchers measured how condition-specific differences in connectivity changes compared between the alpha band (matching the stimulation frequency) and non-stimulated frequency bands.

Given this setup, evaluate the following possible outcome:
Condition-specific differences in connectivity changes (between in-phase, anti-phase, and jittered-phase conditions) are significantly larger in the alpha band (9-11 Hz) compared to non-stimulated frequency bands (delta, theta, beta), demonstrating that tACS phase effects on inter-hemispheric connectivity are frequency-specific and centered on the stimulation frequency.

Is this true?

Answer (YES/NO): YES